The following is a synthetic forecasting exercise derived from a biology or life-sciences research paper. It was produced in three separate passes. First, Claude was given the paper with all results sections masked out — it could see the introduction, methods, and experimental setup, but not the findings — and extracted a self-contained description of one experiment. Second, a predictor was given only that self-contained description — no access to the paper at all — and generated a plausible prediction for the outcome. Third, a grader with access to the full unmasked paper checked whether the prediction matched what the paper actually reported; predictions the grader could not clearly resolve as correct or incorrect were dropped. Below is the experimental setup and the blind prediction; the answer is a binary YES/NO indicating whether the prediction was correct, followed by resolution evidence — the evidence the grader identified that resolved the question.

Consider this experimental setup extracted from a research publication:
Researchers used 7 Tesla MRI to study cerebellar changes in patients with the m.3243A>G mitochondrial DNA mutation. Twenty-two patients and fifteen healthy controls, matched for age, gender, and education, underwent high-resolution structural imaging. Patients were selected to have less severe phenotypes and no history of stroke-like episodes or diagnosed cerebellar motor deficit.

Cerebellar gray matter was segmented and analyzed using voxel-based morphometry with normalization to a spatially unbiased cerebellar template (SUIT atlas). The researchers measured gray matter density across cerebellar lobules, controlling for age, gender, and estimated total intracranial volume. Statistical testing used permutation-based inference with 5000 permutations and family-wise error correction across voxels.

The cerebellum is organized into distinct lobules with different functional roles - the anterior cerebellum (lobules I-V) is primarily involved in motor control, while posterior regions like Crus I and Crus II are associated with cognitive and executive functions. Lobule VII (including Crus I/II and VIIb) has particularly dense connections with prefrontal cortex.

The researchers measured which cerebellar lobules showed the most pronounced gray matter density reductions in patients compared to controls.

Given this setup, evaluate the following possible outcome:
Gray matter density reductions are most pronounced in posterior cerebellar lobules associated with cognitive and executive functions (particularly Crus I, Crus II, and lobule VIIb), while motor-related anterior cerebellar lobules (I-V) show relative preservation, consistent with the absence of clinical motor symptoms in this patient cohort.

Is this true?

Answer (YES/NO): NO